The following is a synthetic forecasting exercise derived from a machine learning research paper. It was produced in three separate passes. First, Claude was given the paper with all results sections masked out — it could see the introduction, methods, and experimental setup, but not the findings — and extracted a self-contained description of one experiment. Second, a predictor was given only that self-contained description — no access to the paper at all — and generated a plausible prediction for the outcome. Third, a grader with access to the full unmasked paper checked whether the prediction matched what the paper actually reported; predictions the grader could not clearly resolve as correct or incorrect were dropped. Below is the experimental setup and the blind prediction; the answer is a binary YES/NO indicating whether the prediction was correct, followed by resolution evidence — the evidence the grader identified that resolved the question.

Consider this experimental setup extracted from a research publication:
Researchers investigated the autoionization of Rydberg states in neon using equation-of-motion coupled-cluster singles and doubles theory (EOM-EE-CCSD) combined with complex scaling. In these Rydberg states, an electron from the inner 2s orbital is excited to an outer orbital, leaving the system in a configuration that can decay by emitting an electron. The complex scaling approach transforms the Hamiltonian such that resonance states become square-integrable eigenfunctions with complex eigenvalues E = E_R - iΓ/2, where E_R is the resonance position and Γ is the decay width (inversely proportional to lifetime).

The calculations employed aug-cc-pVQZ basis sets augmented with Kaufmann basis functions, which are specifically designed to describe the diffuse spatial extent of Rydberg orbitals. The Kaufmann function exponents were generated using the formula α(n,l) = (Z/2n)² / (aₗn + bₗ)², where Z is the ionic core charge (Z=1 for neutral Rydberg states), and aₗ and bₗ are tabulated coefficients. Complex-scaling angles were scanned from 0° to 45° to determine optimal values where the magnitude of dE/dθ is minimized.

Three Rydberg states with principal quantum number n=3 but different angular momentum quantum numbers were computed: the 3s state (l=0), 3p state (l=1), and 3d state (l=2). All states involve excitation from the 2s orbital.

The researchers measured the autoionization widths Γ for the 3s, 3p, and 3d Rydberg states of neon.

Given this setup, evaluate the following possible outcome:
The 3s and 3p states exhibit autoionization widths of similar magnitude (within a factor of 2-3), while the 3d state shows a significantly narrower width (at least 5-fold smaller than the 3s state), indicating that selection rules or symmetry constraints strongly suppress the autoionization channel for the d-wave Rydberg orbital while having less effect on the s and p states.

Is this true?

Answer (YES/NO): NO